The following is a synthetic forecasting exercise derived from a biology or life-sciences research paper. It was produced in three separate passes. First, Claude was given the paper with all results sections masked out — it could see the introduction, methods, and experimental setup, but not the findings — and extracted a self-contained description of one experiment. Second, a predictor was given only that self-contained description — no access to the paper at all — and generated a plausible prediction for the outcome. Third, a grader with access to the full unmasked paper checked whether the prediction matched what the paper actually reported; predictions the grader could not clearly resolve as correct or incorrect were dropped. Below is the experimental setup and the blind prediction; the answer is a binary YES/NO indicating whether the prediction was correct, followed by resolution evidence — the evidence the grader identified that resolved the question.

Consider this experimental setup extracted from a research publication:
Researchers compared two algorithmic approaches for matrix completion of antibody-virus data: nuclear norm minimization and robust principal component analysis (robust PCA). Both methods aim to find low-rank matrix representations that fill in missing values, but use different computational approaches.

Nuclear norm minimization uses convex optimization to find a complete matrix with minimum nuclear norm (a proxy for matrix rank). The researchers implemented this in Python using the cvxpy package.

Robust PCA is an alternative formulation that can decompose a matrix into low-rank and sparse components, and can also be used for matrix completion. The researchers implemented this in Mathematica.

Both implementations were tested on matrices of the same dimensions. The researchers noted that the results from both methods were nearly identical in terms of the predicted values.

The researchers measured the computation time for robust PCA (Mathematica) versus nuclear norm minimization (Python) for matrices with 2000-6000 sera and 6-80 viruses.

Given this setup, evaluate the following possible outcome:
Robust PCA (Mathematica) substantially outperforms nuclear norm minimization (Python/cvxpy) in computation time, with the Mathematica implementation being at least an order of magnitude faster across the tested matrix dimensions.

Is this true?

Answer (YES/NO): YES